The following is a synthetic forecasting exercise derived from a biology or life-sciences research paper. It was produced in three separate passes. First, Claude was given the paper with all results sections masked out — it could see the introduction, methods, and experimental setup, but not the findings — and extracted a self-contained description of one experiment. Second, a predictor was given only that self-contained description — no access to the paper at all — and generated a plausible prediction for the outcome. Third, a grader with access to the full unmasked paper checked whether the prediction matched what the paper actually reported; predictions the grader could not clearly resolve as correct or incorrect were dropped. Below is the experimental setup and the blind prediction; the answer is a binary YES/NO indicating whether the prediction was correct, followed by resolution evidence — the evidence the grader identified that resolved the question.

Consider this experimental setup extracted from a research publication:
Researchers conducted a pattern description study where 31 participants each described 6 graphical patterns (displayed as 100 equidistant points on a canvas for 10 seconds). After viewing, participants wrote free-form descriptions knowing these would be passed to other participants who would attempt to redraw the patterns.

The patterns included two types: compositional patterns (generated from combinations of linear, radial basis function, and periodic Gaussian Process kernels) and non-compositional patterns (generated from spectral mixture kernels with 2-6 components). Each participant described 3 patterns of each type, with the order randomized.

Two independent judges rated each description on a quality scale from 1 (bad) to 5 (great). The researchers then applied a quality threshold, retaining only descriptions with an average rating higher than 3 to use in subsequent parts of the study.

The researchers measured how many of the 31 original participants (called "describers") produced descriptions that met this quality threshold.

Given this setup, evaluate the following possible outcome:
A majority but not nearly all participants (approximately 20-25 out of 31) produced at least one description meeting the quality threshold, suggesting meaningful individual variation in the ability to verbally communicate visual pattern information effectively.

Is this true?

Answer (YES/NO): NO